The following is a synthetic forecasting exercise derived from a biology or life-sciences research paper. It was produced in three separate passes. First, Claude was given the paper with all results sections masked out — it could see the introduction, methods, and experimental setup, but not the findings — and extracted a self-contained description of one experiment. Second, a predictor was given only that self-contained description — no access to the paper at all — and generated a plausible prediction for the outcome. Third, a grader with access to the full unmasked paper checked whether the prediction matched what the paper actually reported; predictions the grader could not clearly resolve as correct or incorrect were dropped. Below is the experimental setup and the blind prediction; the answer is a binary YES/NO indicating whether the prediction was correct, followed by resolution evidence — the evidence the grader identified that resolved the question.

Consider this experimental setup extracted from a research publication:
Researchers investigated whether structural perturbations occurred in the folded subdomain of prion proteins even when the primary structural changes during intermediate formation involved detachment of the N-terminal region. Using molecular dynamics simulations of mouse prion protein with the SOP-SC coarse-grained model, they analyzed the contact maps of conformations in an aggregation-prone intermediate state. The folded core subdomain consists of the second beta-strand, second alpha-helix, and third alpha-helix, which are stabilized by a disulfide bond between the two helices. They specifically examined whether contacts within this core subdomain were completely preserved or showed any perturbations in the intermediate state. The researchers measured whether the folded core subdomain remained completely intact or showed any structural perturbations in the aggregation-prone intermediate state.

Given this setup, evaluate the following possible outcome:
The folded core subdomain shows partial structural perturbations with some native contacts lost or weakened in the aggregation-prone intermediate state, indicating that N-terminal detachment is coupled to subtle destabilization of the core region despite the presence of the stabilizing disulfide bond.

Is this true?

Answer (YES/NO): NO